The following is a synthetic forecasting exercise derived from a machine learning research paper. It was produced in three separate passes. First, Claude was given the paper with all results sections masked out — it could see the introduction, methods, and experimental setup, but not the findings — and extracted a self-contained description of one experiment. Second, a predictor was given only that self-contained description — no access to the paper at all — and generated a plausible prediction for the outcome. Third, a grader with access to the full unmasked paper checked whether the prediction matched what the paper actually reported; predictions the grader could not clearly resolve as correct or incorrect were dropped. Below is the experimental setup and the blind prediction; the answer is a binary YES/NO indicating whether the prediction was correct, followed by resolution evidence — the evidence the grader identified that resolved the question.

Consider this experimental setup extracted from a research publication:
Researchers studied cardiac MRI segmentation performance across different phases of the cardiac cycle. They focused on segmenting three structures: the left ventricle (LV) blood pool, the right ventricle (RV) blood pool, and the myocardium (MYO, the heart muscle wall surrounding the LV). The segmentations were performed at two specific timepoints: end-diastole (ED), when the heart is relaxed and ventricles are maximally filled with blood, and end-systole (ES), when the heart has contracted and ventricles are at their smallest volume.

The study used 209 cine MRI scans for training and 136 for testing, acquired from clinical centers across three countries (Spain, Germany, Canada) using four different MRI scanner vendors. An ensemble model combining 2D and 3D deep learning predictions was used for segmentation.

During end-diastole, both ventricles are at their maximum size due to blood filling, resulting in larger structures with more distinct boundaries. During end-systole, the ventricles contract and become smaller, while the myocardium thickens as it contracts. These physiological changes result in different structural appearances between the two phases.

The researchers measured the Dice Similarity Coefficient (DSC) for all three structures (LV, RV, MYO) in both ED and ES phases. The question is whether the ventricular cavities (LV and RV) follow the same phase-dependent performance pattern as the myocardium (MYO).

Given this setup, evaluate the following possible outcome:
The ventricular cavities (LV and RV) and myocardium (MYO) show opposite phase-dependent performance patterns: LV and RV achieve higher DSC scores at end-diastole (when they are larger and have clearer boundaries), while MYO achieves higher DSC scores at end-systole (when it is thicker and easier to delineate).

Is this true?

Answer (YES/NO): YES